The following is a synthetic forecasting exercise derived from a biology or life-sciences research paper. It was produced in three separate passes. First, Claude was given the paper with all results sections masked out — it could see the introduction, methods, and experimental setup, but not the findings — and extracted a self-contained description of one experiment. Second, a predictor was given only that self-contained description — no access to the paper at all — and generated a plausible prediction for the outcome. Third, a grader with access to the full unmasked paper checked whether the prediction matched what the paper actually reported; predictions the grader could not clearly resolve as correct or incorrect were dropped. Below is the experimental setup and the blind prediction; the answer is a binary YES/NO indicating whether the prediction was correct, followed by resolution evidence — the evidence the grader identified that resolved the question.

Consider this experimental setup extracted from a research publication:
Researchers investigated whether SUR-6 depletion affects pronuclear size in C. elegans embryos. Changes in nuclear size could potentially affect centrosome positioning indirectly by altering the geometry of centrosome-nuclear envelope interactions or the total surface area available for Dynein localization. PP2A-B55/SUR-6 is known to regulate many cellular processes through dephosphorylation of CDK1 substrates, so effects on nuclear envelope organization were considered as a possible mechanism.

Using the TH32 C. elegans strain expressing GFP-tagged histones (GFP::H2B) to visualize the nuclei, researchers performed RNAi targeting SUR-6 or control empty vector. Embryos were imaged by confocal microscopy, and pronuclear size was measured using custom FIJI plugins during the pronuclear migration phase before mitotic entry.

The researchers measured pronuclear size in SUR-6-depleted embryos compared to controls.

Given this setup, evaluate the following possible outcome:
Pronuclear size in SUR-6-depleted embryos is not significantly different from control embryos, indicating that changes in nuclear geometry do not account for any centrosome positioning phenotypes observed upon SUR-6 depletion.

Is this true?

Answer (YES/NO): NO